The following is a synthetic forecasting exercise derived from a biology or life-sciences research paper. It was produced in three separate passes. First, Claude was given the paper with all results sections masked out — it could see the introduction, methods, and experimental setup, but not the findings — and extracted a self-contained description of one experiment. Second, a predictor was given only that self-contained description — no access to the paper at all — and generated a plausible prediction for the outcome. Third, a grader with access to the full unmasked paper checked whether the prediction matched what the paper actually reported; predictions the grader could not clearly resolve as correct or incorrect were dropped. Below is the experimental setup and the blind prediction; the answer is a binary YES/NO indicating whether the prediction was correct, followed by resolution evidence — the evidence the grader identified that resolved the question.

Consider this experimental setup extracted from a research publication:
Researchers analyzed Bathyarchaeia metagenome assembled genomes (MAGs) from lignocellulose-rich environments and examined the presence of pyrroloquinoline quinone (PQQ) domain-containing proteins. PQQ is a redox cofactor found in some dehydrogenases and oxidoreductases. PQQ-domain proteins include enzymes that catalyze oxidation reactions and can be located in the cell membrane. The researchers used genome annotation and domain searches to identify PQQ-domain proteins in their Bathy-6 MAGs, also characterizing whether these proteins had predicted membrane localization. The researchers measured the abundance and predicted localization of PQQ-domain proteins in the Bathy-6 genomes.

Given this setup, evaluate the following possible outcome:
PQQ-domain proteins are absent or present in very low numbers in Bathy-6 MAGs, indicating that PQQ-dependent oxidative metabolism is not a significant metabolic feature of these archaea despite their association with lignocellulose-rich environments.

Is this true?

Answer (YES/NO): NO